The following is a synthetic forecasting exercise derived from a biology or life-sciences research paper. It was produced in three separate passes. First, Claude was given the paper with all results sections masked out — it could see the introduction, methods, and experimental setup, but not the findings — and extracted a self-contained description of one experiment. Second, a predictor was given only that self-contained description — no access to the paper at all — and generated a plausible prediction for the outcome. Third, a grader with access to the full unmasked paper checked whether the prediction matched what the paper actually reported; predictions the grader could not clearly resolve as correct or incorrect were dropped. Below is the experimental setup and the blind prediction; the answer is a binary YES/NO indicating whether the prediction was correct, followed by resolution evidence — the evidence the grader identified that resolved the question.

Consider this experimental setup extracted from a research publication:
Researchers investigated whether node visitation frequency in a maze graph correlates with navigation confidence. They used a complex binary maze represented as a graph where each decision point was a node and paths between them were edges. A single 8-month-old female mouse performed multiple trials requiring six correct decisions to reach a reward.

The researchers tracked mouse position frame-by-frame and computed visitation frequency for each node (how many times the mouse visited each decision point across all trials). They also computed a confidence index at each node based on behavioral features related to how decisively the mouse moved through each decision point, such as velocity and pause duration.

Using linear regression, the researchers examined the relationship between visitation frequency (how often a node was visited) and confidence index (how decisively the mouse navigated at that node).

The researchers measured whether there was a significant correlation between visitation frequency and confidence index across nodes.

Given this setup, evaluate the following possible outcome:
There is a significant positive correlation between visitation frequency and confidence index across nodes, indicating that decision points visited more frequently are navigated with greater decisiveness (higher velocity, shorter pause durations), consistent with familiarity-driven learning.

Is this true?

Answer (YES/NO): NO